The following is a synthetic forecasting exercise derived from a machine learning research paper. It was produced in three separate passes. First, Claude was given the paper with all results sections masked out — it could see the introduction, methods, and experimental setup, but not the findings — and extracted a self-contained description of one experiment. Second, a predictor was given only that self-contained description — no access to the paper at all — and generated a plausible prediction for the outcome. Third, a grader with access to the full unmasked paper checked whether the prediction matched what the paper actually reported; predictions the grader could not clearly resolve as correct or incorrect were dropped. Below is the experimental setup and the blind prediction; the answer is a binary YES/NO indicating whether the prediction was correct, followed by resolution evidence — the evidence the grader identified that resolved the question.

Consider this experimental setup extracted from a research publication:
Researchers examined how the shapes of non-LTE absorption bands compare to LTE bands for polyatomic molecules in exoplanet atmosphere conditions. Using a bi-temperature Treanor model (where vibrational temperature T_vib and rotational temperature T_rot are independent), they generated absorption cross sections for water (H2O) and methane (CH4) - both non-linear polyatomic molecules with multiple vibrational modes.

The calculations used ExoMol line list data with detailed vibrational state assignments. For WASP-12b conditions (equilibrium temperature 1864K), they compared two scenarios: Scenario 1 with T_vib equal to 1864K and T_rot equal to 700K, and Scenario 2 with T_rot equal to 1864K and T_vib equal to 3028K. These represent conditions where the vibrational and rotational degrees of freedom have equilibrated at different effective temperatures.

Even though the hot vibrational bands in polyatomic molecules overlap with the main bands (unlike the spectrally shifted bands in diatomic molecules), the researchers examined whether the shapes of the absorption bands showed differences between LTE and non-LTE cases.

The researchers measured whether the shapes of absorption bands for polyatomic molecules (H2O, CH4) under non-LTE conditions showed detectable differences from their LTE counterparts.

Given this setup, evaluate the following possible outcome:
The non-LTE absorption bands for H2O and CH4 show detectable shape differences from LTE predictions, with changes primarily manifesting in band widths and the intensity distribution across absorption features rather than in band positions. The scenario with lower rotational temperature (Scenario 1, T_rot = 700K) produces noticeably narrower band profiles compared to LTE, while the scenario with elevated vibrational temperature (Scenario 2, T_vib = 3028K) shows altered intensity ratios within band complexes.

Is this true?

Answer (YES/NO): YES